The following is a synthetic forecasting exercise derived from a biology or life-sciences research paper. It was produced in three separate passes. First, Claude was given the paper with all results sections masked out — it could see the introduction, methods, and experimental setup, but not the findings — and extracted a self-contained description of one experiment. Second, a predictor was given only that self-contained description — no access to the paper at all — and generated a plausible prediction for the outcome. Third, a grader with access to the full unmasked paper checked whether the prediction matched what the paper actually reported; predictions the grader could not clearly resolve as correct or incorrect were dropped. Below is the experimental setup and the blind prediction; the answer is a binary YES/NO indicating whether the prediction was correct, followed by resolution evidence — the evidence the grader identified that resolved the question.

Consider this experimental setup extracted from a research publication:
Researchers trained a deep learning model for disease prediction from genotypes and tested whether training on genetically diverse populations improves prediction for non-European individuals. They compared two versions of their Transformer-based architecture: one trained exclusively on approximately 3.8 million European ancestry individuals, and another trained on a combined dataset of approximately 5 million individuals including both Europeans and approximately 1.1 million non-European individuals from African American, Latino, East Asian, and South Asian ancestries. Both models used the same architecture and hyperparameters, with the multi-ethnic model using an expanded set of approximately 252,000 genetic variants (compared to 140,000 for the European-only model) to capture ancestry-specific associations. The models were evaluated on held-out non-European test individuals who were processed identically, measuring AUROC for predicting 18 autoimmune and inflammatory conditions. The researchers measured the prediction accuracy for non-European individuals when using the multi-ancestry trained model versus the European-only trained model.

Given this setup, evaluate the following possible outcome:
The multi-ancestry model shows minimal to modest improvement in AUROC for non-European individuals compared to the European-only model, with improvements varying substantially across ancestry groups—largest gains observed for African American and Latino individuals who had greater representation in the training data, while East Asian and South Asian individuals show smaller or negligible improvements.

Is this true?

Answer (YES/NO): NO